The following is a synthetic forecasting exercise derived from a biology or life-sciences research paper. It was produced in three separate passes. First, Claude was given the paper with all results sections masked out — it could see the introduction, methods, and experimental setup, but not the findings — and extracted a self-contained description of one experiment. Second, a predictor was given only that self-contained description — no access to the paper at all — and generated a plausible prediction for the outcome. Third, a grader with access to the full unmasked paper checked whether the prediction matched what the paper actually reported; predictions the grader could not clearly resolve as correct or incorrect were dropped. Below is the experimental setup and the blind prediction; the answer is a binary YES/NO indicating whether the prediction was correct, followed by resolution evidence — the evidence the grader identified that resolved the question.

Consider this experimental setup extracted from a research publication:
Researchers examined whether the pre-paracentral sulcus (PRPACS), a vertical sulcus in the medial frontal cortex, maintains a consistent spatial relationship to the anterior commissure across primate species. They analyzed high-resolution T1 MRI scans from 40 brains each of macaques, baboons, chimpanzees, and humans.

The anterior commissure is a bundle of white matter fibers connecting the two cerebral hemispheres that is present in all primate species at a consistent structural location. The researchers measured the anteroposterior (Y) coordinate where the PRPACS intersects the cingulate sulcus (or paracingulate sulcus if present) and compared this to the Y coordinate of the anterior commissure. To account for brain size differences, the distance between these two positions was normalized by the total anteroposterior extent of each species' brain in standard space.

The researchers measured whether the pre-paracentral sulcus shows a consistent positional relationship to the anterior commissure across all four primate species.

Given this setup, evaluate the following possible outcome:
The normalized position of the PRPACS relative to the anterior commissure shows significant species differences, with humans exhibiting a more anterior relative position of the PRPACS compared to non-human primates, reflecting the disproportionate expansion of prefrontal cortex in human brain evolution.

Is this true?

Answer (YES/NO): NO